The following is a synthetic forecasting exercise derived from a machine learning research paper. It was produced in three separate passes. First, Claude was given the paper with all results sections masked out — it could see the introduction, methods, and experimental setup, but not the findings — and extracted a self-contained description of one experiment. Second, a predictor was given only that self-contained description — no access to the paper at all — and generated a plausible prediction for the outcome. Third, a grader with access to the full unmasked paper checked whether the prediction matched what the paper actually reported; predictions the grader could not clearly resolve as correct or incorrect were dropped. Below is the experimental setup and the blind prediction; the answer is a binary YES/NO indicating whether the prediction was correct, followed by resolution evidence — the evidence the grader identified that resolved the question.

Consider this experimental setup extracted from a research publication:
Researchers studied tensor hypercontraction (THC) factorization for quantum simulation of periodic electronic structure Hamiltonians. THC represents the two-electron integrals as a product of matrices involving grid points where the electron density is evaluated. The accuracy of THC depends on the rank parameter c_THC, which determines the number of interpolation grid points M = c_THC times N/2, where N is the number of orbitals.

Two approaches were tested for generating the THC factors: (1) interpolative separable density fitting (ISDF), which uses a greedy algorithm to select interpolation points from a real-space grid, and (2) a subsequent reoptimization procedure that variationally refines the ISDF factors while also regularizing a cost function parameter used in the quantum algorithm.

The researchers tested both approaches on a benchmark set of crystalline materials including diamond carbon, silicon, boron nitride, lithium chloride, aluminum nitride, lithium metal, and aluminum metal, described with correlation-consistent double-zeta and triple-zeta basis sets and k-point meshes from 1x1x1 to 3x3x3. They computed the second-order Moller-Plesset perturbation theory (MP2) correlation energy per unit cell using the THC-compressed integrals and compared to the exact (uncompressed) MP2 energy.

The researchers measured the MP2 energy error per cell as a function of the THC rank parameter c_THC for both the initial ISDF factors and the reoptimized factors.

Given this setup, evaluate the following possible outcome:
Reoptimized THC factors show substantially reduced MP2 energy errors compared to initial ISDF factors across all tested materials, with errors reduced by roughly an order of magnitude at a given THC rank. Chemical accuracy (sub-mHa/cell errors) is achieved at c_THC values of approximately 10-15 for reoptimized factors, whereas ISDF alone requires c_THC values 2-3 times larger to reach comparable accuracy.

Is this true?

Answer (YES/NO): NO